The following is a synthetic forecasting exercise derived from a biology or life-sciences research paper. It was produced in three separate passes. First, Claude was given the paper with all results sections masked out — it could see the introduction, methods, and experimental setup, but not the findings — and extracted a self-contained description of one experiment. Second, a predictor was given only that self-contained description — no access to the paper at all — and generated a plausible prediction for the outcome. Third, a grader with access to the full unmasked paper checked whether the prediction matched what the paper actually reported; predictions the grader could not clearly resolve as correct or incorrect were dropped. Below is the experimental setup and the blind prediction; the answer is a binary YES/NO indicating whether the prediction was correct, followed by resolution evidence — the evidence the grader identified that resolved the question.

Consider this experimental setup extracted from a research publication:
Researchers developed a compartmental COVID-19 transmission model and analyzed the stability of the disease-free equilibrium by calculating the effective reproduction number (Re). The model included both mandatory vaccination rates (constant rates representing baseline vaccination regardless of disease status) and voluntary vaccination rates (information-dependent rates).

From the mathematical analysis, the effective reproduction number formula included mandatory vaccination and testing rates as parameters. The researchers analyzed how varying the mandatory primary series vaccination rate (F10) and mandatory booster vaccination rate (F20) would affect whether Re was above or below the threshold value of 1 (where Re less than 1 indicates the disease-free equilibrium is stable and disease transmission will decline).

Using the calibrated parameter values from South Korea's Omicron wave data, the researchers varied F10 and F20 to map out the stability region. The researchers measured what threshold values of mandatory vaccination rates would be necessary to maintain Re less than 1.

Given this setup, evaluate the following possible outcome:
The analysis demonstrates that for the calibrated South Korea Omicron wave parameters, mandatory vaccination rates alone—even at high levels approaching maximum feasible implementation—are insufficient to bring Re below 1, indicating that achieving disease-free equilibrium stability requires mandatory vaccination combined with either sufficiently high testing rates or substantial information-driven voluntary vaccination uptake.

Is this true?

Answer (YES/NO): NO